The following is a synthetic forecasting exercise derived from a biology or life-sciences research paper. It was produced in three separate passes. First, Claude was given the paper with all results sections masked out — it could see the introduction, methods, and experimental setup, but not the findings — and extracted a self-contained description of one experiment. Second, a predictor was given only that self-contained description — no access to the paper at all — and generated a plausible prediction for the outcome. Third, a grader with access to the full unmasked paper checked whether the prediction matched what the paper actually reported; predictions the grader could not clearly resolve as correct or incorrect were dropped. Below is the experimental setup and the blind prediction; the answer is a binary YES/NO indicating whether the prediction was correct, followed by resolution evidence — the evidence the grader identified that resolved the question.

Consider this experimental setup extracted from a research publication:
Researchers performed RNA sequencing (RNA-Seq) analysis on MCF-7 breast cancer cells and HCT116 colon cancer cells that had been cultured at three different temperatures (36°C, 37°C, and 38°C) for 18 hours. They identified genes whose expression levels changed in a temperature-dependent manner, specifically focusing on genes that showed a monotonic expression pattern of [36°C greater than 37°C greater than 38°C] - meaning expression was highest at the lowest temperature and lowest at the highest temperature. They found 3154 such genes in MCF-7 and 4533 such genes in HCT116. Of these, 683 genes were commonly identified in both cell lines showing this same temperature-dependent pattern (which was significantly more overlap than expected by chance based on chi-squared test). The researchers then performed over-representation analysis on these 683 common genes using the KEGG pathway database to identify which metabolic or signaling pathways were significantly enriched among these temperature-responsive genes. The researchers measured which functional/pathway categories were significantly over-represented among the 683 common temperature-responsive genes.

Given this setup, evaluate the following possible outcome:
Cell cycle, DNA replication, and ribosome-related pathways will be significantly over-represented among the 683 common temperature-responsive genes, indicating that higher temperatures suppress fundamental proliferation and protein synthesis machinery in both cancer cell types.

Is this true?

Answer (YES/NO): NO